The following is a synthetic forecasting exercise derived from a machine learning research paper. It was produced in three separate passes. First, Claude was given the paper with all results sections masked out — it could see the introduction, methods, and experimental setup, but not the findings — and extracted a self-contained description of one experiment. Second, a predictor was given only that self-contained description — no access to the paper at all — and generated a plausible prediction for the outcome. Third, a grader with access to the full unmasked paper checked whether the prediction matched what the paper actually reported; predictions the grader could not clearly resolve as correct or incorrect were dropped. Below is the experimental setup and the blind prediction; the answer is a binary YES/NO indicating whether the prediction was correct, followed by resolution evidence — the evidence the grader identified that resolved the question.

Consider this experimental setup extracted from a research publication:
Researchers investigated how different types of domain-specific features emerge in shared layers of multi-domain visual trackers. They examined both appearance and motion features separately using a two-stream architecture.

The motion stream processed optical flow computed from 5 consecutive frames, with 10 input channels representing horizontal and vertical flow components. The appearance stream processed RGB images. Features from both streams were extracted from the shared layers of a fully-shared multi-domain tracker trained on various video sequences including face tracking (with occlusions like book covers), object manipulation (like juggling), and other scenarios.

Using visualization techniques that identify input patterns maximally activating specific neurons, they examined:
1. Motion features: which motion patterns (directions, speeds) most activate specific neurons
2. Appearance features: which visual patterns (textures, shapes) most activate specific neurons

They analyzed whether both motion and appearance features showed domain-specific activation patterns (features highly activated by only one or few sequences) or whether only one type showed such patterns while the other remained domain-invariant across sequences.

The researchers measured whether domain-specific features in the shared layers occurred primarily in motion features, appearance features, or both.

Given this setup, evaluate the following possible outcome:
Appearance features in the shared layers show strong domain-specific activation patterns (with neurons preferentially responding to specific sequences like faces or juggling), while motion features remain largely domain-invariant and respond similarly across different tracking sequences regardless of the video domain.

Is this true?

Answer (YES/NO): NO